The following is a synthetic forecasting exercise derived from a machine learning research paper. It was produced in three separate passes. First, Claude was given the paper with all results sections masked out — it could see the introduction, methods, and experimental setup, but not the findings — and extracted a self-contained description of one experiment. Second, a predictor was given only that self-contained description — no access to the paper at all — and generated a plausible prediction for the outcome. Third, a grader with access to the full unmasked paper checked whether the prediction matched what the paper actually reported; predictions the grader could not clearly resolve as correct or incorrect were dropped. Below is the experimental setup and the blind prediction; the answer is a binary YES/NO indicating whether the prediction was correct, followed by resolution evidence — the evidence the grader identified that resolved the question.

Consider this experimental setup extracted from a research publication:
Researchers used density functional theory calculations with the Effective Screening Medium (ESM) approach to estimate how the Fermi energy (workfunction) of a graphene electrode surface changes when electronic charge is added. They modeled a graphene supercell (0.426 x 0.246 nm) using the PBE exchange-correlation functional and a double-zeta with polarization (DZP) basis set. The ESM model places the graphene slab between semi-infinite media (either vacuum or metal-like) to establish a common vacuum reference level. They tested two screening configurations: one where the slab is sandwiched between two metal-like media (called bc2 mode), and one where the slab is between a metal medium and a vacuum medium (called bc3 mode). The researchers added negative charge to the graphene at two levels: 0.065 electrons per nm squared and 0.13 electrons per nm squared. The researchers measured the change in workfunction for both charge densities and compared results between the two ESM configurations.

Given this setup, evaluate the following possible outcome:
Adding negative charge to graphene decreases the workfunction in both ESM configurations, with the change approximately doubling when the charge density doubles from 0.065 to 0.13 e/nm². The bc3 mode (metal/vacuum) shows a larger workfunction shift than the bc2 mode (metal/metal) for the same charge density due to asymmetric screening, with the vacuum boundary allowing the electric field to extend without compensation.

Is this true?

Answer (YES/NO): NO